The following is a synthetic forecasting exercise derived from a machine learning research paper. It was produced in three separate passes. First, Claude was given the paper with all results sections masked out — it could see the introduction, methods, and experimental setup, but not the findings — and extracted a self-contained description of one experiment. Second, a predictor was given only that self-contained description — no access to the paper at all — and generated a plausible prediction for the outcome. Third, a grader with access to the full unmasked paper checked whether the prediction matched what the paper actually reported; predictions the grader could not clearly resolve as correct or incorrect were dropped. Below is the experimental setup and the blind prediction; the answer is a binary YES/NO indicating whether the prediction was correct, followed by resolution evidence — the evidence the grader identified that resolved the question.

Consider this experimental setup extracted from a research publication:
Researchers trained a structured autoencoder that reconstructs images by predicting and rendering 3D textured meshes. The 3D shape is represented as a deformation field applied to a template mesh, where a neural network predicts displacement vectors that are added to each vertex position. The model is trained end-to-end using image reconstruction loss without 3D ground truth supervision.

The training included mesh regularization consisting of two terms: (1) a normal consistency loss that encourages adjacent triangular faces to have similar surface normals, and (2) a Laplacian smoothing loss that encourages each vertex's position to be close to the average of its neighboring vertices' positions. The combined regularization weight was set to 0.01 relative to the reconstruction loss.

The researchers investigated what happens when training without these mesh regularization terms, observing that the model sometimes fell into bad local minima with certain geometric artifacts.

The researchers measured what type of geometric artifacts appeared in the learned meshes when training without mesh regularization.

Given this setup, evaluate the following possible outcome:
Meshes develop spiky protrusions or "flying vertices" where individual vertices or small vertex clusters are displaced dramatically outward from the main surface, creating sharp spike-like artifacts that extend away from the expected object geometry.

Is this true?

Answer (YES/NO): NO